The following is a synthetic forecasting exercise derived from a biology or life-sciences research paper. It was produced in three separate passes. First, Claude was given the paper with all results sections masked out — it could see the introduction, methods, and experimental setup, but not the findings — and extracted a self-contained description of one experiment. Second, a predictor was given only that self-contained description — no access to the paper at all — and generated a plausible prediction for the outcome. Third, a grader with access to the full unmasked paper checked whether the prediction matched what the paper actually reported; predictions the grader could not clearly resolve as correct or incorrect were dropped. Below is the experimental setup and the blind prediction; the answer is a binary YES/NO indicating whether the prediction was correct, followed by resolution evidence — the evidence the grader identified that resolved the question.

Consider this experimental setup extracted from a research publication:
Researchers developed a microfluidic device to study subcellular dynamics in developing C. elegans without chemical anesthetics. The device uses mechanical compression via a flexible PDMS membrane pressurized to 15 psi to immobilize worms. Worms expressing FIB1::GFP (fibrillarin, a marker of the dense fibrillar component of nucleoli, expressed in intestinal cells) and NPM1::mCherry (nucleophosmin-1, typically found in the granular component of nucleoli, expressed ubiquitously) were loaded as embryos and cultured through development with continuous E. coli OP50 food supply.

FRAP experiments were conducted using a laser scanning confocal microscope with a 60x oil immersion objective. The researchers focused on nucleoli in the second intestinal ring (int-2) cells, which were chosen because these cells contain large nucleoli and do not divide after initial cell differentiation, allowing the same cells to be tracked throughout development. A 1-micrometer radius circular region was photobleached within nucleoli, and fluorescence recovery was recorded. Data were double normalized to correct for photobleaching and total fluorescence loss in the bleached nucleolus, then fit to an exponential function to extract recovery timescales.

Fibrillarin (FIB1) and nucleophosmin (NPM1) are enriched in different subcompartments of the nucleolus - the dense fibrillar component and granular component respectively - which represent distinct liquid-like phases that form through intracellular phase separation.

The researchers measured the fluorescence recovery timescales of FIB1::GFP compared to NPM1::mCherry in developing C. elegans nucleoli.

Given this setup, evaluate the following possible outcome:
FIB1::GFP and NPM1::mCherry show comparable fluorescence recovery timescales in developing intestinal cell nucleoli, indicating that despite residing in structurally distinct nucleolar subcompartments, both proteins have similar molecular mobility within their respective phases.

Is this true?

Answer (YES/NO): NO